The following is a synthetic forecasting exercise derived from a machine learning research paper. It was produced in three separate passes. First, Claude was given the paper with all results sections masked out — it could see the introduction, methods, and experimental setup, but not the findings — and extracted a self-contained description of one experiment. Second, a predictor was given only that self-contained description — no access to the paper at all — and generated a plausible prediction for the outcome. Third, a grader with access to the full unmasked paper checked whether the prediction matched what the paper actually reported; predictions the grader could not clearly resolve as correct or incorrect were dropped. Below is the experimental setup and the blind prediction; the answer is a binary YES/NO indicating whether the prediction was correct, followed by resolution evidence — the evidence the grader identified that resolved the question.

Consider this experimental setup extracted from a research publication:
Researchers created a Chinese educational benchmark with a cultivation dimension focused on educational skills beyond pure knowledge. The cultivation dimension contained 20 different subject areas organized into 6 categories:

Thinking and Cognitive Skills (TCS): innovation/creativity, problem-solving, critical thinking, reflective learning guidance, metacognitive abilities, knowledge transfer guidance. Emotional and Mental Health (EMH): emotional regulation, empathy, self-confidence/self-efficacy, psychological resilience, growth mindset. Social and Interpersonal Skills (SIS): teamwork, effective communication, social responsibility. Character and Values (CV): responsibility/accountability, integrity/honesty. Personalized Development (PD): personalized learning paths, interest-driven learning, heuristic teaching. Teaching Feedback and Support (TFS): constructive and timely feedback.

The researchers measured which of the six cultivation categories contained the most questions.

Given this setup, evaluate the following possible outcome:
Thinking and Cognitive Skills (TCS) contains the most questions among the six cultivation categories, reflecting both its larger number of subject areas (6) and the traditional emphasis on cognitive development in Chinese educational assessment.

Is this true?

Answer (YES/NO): YES